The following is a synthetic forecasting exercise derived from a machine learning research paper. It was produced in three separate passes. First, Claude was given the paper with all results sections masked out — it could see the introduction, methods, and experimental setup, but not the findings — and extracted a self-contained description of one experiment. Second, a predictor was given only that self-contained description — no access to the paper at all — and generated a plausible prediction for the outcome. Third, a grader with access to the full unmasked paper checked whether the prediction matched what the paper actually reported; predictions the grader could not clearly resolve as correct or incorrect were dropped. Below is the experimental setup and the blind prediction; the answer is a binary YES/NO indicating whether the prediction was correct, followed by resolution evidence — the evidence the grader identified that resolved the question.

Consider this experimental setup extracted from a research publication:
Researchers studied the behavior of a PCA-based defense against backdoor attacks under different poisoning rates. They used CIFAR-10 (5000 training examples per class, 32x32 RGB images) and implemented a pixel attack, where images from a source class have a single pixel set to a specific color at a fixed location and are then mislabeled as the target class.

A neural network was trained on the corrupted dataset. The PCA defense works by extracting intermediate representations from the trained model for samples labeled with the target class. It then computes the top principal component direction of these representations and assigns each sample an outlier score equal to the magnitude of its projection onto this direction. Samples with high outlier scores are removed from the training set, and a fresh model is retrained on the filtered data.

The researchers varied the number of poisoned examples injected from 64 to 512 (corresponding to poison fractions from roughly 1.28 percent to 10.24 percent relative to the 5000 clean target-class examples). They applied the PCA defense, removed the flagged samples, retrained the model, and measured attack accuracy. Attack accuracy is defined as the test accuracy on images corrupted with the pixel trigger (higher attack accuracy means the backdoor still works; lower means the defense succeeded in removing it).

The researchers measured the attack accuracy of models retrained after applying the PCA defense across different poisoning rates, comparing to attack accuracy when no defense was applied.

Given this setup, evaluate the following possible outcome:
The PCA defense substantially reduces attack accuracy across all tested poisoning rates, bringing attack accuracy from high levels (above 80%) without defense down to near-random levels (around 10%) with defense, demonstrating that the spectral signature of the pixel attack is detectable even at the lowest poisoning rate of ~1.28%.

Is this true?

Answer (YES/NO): NO